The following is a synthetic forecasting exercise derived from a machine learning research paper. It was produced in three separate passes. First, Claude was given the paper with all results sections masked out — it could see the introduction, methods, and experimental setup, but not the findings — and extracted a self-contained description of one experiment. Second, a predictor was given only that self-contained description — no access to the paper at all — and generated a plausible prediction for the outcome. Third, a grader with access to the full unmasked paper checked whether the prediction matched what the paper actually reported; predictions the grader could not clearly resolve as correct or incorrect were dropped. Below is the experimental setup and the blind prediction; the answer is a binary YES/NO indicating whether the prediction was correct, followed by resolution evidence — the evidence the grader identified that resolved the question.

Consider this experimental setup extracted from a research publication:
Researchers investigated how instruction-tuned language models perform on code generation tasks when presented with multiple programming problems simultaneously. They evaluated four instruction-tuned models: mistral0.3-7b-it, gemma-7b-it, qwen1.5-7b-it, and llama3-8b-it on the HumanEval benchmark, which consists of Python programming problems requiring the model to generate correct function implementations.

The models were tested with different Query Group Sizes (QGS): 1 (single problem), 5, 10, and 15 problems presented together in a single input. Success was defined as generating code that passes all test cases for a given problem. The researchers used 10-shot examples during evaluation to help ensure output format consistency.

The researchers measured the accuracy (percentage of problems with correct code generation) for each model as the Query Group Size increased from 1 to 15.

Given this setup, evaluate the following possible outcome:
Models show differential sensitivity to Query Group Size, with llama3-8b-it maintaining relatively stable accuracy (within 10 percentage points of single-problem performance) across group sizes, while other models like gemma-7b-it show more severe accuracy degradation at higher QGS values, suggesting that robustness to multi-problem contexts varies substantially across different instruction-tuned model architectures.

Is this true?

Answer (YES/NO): NO